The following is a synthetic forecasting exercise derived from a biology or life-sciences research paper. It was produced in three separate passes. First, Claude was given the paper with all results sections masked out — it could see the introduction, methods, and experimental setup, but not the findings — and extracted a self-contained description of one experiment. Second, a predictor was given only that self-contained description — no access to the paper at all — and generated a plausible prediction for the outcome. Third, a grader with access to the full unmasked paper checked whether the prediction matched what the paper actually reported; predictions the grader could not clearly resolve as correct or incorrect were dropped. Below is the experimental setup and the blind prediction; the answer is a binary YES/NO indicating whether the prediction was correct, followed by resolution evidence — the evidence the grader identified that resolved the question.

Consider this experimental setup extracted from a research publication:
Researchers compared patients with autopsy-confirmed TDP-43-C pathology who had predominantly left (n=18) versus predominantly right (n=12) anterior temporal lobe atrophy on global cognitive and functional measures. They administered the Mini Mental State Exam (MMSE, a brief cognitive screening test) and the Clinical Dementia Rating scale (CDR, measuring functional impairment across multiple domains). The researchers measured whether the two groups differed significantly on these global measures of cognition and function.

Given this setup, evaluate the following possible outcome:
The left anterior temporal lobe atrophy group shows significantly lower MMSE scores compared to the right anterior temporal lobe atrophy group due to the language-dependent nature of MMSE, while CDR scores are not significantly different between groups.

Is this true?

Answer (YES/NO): NO